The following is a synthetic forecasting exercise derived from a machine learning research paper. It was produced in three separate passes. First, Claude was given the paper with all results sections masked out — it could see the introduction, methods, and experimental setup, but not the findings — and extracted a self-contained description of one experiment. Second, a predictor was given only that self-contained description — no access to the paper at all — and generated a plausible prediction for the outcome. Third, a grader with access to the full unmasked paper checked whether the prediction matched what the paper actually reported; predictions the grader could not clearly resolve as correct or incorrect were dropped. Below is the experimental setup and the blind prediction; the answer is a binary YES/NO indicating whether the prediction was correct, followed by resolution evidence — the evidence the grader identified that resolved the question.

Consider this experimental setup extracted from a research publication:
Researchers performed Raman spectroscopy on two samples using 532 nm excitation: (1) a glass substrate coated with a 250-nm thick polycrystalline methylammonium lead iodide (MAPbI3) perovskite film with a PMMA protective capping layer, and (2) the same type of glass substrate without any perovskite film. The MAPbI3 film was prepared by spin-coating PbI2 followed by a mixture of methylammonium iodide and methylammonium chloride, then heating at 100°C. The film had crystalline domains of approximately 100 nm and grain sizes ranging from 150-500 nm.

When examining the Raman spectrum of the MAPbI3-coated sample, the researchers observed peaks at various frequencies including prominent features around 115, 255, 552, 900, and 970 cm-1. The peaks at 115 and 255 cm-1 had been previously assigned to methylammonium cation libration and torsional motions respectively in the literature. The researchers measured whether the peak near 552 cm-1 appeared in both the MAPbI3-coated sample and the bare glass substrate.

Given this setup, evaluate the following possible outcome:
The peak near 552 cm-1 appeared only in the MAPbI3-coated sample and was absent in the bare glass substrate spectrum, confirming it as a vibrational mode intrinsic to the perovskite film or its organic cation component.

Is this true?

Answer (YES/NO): NO